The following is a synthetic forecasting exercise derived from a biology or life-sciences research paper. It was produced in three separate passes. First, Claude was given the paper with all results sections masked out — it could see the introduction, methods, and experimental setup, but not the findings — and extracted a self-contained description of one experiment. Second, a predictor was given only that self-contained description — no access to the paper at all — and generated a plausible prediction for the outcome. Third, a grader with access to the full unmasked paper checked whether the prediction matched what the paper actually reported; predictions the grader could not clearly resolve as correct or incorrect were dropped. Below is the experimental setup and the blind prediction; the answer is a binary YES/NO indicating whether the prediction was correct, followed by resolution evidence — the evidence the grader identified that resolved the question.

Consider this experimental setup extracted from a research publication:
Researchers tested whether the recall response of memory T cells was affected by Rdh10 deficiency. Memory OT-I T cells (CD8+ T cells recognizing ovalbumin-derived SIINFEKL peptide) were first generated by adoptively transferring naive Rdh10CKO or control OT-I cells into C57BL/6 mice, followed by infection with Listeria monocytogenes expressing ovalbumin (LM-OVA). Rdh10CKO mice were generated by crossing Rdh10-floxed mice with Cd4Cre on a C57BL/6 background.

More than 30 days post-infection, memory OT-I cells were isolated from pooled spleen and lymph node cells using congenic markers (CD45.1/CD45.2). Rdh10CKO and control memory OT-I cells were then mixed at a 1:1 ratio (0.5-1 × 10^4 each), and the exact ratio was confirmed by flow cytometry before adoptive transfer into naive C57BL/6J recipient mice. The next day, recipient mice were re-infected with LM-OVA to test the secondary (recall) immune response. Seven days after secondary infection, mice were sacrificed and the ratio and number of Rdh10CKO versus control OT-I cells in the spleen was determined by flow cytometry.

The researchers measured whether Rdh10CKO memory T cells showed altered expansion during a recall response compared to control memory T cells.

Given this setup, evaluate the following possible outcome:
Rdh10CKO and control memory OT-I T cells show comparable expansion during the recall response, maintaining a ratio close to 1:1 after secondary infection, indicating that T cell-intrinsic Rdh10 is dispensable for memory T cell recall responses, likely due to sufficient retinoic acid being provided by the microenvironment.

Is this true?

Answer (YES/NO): NO